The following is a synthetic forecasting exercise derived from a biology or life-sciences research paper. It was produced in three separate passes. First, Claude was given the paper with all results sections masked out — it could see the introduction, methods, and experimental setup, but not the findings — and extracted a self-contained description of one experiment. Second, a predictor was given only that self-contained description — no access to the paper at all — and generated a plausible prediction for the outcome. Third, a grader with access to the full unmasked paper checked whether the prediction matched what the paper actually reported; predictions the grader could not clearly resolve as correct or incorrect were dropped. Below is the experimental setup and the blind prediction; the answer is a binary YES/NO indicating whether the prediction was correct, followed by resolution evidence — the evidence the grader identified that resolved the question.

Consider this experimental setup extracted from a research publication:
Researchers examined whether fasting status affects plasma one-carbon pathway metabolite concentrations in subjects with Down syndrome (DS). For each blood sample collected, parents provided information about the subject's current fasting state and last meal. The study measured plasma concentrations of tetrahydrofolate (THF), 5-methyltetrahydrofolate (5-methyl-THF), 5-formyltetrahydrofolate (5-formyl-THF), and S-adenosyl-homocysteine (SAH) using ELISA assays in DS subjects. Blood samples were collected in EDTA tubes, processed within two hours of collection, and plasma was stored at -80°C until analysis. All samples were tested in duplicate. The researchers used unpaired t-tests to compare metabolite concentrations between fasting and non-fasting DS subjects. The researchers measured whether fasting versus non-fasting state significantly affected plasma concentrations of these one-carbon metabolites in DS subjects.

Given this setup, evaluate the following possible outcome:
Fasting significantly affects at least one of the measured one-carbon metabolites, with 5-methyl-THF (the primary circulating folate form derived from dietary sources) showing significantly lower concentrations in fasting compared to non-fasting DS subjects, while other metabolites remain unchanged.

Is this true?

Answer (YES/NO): NO